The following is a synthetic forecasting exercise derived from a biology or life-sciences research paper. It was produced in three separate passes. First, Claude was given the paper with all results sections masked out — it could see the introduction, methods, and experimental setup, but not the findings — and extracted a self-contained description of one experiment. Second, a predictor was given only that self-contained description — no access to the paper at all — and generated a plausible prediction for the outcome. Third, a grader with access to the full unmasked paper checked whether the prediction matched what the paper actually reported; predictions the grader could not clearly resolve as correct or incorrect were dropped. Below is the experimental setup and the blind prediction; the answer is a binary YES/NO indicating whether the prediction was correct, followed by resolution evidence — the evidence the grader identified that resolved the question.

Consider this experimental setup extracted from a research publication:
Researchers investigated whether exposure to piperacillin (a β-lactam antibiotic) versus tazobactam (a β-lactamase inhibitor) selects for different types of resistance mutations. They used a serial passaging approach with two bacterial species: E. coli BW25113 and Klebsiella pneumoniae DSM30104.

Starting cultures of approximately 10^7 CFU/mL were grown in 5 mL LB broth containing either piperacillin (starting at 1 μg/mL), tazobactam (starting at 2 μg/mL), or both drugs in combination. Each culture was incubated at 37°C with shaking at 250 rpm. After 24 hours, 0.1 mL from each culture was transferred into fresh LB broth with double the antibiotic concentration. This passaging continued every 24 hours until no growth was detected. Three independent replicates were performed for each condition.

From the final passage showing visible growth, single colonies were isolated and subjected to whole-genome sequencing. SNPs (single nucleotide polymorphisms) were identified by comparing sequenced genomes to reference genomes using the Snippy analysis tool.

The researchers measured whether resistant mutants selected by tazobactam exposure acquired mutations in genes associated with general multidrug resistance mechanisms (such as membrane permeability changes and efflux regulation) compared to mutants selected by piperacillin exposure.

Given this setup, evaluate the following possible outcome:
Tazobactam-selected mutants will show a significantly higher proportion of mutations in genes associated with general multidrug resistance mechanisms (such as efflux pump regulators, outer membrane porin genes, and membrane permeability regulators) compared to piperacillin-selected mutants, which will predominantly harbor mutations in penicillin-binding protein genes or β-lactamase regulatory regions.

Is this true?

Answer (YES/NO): NO